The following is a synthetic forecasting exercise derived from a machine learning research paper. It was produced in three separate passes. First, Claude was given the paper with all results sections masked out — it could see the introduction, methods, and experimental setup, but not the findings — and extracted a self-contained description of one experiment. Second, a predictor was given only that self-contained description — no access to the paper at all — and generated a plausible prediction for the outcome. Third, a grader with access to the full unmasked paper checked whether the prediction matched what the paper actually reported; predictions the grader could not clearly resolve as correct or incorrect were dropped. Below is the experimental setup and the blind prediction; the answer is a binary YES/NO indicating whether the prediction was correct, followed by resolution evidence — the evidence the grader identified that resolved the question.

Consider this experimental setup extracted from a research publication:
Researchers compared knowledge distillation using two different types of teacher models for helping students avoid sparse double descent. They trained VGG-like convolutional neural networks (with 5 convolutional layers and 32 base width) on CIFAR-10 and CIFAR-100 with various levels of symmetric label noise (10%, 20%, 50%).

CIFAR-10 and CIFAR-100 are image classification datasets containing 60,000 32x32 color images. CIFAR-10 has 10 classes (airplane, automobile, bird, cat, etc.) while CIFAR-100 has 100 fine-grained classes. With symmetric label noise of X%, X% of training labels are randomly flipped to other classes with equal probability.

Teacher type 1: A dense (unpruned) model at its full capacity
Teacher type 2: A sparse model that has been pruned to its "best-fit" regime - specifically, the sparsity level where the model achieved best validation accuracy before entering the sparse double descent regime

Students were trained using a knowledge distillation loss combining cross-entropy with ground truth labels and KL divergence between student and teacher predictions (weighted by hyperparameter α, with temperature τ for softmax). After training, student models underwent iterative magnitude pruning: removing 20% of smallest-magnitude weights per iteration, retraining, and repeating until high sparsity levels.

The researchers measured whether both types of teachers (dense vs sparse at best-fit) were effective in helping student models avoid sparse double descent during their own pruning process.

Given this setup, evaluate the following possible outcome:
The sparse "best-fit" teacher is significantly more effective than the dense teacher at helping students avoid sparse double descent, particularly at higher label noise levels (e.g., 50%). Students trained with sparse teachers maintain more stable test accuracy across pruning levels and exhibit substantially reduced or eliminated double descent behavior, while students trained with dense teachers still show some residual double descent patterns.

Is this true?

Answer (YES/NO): NO